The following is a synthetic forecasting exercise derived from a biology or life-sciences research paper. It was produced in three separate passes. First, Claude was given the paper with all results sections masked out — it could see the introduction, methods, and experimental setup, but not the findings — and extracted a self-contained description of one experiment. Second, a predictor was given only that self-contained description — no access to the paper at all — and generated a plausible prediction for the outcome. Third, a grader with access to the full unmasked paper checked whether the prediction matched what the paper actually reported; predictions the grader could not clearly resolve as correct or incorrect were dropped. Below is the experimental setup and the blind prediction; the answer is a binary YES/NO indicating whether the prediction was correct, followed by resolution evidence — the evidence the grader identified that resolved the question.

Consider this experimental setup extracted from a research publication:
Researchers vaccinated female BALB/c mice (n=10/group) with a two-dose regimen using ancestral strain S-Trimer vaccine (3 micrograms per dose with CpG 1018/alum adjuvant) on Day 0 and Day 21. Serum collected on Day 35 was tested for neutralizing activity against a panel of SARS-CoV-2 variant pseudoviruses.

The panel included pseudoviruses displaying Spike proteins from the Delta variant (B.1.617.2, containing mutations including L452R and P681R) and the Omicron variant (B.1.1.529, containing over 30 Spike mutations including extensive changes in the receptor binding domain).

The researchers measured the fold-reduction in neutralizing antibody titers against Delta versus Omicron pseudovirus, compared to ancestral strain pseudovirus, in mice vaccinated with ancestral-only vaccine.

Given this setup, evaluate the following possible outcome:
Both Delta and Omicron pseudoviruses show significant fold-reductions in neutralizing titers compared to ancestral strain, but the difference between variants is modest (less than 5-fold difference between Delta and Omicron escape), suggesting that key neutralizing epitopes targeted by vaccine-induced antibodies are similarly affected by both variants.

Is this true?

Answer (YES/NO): NO